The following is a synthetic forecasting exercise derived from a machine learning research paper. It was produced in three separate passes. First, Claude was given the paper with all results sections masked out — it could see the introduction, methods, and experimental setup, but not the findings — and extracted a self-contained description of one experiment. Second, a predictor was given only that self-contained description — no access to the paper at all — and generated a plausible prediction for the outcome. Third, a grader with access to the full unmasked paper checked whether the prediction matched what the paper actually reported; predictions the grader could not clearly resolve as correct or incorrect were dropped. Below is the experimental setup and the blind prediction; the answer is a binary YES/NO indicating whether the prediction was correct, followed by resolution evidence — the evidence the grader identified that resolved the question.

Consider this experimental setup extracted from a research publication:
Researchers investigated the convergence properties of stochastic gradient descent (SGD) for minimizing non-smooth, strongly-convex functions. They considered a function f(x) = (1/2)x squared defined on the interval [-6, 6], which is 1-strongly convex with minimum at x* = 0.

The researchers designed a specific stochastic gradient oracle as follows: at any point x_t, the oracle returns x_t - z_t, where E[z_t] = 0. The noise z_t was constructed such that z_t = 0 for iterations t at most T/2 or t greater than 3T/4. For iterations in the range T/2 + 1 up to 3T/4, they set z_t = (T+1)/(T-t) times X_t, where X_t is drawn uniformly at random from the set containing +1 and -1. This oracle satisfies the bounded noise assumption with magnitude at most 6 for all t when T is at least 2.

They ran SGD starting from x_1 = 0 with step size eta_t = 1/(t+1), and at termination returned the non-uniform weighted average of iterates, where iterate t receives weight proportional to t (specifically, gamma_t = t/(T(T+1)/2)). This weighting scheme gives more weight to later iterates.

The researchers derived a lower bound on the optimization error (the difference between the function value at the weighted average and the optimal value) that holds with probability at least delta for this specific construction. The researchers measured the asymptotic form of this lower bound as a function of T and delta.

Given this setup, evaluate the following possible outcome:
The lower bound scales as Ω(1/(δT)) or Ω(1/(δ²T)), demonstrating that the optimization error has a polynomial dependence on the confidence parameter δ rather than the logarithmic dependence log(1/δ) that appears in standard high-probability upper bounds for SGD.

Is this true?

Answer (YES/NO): NO